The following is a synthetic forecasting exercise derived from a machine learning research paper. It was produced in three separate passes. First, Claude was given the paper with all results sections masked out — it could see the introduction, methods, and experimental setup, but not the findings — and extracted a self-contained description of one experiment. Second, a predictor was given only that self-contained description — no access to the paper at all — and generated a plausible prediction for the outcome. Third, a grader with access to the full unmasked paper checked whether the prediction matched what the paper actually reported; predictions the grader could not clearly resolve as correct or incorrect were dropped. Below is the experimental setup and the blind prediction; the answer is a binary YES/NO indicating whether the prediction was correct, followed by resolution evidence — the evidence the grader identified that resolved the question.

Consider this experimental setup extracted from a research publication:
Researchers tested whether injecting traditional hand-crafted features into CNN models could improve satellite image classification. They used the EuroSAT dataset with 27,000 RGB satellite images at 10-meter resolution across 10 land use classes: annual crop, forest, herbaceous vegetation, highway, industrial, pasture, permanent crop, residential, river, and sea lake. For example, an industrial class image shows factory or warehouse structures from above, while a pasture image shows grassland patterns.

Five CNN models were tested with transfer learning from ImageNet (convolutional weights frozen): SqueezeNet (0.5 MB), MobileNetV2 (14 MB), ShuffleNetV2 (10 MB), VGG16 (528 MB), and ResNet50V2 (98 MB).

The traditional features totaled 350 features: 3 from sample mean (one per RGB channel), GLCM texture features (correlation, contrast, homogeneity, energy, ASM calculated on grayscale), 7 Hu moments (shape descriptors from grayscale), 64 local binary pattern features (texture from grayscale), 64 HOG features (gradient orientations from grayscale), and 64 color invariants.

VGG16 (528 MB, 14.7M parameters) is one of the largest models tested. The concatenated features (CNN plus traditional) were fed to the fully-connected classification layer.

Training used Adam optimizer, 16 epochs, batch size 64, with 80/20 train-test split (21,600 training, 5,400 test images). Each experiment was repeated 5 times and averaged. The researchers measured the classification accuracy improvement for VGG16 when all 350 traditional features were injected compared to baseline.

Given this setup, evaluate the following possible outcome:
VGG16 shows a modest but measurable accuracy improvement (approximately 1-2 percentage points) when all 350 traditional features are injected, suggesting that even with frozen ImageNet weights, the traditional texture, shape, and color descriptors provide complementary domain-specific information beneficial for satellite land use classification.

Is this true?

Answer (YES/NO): NO